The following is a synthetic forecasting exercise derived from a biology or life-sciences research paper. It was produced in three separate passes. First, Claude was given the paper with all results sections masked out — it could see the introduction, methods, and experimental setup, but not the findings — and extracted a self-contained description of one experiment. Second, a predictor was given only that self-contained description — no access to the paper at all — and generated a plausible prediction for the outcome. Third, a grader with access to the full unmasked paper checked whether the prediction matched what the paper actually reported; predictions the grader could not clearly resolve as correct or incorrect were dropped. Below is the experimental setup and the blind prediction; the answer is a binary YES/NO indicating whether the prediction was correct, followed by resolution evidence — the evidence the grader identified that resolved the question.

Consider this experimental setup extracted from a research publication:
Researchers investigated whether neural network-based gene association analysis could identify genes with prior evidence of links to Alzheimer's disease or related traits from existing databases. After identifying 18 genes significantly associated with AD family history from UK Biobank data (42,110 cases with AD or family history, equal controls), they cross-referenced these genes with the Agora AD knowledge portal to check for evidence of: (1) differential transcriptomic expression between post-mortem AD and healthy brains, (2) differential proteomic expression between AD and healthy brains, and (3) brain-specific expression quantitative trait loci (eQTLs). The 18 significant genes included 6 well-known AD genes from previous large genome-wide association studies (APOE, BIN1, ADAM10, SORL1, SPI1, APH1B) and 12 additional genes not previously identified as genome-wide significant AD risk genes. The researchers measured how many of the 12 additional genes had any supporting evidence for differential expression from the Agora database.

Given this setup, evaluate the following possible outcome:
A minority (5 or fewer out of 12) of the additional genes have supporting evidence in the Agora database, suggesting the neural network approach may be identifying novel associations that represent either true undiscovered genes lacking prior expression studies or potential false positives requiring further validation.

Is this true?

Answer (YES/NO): NO